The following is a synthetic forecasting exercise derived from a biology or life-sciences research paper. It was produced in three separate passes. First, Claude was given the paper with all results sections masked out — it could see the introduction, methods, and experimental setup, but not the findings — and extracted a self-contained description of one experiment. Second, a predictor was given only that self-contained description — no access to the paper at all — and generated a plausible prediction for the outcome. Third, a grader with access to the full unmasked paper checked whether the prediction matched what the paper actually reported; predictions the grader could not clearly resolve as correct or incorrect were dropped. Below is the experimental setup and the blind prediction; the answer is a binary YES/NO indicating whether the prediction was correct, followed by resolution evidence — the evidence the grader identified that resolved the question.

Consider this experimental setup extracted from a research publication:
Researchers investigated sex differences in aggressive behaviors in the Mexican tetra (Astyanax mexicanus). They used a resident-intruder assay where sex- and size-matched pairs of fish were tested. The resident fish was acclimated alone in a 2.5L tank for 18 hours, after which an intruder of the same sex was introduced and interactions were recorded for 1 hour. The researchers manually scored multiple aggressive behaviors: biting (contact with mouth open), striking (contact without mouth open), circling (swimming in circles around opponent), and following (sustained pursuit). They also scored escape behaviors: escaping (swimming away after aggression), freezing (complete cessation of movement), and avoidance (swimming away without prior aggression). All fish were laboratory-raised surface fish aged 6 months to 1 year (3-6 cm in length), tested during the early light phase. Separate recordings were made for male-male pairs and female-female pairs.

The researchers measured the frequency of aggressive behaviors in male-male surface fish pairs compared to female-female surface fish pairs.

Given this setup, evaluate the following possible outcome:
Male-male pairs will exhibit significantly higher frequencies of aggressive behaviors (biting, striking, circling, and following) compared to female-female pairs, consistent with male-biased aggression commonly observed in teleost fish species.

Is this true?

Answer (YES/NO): NO